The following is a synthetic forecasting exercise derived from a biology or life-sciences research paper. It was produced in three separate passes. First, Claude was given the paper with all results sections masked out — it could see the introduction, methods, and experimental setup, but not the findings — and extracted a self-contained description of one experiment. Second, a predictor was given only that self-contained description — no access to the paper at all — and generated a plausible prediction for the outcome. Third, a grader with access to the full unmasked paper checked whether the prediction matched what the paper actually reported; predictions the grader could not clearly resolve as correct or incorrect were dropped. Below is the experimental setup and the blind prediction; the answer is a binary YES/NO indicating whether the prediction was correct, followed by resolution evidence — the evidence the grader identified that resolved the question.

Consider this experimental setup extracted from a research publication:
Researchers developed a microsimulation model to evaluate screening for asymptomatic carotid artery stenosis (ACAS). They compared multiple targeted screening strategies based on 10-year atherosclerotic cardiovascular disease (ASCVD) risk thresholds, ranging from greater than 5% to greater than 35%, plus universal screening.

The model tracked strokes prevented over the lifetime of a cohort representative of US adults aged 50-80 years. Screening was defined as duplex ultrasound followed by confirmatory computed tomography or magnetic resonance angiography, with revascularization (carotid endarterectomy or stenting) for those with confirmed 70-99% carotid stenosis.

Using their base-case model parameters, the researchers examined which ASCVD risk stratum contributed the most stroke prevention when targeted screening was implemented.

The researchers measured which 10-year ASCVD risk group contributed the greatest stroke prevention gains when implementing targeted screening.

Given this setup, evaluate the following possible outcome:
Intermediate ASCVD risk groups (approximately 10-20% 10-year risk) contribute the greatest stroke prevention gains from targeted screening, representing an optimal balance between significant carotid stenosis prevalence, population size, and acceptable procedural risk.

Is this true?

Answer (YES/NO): NO